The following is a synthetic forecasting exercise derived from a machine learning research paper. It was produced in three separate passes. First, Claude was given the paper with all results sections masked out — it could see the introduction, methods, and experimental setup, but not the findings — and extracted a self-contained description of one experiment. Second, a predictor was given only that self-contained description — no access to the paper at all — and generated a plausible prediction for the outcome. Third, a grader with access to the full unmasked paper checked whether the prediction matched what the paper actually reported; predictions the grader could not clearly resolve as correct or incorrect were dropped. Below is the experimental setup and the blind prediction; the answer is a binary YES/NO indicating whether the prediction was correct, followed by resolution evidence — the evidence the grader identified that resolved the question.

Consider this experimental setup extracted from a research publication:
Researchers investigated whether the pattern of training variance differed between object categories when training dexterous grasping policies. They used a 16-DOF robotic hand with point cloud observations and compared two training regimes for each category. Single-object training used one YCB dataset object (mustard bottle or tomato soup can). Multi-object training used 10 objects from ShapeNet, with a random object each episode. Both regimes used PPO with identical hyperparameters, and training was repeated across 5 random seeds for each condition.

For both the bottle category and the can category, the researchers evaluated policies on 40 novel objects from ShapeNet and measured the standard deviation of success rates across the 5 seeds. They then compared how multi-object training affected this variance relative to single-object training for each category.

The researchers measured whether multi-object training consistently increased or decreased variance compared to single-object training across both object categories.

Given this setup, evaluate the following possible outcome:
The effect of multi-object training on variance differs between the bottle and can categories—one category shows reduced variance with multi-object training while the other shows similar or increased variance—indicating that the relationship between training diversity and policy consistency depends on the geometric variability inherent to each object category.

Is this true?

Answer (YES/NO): YES